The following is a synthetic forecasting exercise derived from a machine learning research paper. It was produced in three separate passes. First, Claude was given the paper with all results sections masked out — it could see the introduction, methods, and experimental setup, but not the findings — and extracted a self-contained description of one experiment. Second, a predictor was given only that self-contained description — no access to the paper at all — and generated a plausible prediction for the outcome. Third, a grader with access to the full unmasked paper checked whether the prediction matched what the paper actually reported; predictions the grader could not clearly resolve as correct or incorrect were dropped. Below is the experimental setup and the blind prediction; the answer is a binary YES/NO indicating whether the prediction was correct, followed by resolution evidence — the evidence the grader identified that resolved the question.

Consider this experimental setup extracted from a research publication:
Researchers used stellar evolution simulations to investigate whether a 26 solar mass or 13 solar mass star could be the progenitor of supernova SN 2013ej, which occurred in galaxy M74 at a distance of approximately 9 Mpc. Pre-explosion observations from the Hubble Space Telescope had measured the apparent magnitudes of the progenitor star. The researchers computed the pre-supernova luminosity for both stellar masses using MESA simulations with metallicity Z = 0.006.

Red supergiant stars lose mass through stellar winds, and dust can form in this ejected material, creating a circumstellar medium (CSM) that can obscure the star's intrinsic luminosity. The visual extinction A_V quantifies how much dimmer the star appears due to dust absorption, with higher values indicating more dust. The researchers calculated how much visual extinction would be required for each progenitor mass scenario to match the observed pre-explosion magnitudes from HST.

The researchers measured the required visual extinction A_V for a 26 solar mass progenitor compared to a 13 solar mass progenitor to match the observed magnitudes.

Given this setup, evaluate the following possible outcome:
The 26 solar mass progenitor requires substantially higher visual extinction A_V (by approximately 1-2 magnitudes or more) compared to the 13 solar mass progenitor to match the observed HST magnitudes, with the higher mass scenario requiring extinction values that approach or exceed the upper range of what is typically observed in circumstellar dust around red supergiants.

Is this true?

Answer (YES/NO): YES